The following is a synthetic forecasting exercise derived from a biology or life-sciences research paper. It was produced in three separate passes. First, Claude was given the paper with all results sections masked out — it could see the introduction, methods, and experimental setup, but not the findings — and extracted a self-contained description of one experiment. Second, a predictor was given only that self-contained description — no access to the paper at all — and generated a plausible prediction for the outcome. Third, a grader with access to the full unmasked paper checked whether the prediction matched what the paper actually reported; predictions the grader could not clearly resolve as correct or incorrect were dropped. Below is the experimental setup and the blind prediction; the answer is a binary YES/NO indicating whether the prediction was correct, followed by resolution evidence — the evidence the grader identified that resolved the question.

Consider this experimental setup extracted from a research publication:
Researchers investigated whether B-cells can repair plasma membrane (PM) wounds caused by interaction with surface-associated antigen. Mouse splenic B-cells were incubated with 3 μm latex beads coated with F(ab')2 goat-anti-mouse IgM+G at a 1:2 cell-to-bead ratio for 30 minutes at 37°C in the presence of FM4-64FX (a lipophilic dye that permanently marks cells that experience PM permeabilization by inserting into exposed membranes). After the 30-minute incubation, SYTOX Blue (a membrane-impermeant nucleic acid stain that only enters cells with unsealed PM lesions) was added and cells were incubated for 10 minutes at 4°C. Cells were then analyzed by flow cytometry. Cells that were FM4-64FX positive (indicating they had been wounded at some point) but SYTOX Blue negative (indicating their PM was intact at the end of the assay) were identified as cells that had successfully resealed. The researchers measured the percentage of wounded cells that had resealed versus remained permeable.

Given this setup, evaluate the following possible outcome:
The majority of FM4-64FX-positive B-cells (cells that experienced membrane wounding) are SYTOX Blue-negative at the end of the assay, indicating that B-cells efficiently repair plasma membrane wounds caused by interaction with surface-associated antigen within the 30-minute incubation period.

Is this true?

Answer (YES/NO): NO